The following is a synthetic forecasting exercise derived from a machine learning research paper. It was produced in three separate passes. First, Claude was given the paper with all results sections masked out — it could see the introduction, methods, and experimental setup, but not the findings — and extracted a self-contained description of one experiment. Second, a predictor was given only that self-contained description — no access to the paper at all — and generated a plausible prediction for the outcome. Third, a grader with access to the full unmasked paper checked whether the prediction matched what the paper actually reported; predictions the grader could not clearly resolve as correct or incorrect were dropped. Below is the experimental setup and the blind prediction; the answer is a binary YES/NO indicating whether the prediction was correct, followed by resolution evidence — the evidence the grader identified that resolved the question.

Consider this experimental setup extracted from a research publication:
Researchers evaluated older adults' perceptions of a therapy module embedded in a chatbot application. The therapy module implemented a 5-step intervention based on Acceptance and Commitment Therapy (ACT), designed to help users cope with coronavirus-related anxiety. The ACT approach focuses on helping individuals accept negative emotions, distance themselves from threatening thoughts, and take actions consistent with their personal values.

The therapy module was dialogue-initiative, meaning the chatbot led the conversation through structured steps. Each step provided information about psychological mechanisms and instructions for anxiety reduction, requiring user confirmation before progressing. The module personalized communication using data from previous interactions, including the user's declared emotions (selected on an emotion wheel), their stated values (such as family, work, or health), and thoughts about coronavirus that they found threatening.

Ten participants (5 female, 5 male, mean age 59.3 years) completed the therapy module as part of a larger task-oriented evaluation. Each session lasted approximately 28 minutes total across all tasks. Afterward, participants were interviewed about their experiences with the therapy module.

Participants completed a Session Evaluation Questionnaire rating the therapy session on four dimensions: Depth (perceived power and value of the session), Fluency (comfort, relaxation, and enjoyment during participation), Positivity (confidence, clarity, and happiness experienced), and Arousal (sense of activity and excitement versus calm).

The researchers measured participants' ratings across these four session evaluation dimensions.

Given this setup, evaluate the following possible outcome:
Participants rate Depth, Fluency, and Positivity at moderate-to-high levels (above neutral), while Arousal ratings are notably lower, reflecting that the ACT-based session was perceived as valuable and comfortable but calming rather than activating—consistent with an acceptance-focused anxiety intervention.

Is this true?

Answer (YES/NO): YES